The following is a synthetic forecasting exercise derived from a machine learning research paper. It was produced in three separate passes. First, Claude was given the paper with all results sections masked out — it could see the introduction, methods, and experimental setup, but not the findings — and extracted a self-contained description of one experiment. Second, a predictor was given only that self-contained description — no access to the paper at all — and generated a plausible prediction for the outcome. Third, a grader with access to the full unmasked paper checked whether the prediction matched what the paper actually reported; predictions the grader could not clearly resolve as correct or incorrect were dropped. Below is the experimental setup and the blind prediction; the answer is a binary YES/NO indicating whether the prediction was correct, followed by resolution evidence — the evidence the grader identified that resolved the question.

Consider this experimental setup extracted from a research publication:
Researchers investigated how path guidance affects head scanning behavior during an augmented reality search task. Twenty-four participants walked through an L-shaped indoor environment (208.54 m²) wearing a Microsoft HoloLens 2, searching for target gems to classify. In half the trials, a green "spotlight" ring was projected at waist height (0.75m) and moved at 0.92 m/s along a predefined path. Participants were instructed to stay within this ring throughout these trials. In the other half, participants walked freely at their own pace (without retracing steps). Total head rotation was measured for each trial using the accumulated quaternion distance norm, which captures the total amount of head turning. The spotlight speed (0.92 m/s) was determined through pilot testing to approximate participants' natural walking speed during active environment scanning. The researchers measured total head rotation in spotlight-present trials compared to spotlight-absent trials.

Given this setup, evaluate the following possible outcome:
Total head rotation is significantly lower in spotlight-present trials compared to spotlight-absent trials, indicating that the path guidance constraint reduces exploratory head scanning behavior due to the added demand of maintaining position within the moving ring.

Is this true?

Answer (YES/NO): YES